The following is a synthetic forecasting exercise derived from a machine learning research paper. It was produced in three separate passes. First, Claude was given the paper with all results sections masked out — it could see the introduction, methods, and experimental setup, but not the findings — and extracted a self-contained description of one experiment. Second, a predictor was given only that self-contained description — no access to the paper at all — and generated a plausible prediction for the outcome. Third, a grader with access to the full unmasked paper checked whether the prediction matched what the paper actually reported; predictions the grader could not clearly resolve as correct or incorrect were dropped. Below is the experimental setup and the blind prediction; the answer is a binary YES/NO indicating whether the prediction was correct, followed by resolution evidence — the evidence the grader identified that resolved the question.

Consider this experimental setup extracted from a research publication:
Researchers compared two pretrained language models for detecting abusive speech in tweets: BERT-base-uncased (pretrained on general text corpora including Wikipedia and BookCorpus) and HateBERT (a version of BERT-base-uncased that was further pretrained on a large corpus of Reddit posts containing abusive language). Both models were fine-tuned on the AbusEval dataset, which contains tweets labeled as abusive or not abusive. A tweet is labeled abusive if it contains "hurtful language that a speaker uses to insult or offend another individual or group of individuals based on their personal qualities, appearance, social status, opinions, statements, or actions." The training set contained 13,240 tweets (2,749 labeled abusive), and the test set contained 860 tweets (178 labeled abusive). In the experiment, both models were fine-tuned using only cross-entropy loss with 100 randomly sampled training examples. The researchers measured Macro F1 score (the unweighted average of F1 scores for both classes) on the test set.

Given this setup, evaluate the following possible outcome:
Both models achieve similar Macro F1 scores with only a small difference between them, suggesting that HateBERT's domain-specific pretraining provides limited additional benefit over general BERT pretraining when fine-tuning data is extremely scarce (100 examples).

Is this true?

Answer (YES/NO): NO